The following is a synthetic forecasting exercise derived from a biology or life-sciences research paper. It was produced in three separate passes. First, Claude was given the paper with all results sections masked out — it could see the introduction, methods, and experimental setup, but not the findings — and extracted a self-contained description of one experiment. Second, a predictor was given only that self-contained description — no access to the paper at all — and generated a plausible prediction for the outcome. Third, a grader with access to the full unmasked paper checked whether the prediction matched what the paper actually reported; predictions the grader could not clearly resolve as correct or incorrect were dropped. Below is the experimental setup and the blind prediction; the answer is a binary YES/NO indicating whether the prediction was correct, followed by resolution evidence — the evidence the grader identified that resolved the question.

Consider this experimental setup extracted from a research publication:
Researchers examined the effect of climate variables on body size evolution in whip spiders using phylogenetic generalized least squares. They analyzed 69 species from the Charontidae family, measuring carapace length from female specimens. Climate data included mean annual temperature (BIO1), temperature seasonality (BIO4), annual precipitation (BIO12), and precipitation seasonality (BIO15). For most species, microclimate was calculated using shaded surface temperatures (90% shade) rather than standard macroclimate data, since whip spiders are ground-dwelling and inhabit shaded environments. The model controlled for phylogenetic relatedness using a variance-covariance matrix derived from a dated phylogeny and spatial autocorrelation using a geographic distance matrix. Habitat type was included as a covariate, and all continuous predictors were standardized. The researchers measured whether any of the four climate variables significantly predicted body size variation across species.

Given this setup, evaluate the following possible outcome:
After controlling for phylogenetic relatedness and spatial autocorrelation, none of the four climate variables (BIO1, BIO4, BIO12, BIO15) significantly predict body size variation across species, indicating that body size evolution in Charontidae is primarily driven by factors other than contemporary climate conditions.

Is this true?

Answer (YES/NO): NO